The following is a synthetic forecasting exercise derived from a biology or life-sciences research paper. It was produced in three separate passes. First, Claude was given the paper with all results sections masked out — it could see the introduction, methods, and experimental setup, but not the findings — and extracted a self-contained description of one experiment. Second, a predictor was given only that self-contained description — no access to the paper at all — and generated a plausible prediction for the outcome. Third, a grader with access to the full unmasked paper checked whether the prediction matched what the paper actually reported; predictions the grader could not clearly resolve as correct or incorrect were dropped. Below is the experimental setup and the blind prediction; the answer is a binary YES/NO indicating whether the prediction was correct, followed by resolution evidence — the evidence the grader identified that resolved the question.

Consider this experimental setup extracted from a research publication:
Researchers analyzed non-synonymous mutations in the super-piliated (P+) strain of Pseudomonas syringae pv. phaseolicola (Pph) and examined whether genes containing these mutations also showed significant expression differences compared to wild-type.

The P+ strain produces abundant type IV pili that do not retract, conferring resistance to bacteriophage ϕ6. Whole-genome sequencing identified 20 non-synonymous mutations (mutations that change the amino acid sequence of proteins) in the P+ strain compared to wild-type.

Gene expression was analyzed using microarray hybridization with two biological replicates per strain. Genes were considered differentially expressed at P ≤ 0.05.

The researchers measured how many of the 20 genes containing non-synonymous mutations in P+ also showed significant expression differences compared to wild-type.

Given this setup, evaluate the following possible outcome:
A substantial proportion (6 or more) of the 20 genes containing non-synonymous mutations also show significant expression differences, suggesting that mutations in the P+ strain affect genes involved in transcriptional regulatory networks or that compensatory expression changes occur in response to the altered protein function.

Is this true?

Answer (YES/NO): YES